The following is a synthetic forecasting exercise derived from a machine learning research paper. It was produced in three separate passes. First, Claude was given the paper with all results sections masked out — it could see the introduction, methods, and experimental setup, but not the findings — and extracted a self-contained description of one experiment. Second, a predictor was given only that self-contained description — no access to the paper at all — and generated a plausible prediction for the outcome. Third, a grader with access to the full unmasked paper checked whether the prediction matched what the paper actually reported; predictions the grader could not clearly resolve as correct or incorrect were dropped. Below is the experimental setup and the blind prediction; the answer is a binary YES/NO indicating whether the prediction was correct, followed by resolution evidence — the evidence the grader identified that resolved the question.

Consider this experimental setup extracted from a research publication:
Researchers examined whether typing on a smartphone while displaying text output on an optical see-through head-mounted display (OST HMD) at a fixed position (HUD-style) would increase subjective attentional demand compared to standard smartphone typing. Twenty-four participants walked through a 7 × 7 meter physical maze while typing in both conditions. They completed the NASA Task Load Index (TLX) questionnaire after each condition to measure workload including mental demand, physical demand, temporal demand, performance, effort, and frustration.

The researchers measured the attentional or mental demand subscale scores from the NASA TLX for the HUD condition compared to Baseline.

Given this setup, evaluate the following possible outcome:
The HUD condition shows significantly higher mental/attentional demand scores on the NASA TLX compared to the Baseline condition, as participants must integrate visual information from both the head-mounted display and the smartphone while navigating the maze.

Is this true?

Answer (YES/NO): NO